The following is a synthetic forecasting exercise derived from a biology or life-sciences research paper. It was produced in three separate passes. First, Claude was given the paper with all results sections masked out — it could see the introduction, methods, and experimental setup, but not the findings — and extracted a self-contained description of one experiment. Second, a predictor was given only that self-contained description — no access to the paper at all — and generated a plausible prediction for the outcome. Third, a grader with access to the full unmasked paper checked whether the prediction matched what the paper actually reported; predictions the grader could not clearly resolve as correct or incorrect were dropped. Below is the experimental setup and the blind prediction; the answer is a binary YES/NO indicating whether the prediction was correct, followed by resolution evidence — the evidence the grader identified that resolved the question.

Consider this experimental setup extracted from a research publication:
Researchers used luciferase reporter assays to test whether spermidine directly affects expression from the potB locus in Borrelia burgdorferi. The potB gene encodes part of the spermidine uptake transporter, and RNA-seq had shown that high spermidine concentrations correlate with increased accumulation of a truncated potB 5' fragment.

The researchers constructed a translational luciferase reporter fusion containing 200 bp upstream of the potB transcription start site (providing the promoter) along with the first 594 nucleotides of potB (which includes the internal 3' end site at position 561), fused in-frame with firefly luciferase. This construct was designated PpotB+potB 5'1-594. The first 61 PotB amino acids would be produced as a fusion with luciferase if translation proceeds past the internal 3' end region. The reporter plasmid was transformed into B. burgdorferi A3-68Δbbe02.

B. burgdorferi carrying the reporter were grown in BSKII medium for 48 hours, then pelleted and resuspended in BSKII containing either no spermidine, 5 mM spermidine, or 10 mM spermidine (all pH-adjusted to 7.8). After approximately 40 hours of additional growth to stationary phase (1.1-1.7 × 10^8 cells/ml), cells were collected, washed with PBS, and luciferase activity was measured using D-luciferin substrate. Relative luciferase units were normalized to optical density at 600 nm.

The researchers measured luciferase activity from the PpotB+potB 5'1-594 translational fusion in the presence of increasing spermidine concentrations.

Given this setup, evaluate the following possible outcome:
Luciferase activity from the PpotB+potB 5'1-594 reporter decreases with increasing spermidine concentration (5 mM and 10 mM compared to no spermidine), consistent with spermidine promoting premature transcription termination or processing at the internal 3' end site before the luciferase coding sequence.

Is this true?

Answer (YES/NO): YES